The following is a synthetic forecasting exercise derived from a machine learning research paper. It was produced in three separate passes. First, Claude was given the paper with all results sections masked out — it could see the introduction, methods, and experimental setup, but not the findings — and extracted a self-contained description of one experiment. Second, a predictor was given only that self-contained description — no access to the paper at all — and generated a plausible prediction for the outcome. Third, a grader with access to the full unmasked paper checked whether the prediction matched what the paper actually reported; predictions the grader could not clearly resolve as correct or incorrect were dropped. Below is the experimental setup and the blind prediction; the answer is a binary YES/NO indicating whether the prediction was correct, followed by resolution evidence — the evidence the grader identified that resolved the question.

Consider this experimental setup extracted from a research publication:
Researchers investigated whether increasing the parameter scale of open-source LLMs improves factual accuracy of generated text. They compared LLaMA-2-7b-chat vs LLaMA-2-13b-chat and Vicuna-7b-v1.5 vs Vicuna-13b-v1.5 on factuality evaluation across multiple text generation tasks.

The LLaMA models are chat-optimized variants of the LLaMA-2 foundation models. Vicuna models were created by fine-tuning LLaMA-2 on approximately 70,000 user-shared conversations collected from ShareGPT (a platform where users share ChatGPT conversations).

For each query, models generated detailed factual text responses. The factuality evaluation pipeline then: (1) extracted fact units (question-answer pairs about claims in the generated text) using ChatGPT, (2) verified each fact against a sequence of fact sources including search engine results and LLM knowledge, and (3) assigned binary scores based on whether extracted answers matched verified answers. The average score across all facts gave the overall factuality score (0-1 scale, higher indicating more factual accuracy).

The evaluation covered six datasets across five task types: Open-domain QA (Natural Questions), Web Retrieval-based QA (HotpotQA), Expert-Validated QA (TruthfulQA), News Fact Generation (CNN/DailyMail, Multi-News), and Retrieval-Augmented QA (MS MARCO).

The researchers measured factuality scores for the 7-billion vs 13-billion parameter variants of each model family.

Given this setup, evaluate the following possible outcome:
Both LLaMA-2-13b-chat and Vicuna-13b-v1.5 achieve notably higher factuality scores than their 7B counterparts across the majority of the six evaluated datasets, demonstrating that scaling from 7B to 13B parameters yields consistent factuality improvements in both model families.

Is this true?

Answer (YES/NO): NO